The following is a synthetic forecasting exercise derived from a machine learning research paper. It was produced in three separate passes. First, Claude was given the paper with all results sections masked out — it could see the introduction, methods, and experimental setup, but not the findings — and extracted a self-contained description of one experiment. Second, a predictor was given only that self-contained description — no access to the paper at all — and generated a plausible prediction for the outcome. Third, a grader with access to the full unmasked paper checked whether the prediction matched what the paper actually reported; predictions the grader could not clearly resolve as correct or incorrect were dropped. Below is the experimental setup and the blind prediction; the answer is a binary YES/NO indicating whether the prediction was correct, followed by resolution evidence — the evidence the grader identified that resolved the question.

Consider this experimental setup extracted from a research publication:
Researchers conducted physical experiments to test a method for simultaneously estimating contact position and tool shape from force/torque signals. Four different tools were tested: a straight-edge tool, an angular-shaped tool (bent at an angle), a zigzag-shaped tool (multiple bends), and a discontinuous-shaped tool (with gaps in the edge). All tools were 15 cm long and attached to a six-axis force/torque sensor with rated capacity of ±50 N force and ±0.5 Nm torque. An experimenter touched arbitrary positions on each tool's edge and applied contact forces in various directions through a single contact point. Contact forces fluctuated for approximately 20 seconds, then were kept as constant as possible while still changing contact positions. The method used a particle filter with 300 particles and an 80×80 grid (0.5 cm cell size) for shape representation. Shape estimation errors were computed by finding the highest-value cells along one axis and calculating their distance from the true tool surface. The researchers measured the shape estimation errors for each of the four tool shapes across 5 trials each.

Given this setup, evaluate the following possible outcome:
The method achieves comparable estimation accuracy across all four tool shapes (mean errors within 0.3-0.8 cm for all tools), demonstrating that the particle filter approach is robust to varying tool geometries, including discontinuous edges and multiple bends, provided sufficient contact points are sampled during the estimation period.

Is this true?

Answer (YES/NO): YES